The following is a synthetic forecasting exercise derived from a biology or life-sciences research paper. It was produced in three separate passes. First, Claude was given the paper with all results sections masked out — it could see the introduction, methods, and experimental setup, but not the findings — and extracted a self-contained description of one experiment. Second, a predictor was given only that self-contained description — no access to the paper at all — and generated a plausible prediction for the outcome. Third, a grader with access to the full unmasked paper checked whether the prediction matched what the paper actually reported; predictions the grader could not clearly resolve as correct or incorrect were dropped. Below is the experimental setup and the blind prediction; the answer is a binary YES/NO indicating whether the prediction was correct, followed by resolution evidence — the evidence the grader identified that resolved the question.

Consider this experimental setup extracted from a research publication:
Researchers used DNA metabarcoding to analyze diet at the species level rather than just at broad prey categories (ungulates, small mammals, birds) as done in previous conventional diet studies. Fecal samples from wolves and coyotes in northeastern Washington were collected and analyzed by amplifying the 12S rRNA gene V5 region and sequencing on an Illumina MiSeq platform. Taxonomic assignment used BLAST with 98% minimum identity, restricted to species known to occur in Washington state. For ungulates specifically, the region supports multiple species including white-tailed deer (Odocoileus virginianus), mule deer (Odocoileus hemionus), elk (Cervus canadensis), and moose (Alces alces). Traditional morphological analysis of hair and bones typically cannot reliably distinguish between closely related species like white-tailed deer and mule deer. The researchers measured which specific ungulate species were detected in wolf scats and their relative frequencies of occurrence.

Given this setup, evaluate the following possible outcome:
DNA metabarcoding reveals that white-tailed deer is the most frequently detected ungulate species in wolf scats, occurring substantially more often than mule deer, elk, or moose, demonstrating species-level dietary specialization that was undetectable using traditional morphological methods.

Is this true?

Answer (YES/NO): NO